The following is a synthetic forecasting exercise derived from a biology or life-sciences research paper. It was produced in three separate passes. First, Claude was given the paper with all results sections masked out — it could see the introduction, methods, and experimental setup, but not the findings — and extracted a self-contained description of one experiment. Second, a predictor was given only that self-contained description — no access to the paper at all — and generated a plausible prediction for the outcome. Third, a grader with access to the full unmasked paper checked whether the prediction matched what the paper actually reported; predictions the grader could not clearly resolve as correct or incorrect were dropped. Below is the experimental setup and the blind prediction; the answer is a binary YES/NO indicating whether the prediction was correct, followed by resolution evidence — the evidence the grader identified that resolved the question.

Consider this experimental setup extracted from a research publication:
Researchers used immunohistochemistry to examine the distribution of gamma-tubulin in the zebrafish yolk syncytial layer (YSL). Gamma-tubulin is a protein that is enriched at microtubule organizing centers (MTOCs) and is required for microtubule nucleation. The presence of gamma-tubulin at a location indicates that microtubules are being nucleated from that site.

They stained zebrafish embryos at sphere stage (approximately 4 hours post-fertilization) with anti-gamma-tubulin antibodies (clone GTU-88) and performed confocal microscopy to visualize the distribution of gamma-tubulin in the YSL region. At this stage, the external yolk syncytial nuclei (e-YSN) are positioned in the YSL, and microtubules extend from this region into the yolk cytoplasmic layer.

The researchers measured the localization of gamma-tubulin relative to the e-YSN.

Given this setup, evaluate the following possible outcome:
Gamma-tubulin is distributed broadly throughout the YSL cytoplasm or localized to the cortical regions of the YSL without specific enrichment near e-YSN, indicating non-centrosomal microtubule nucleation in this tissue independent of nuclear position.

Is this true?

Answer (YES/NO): NO